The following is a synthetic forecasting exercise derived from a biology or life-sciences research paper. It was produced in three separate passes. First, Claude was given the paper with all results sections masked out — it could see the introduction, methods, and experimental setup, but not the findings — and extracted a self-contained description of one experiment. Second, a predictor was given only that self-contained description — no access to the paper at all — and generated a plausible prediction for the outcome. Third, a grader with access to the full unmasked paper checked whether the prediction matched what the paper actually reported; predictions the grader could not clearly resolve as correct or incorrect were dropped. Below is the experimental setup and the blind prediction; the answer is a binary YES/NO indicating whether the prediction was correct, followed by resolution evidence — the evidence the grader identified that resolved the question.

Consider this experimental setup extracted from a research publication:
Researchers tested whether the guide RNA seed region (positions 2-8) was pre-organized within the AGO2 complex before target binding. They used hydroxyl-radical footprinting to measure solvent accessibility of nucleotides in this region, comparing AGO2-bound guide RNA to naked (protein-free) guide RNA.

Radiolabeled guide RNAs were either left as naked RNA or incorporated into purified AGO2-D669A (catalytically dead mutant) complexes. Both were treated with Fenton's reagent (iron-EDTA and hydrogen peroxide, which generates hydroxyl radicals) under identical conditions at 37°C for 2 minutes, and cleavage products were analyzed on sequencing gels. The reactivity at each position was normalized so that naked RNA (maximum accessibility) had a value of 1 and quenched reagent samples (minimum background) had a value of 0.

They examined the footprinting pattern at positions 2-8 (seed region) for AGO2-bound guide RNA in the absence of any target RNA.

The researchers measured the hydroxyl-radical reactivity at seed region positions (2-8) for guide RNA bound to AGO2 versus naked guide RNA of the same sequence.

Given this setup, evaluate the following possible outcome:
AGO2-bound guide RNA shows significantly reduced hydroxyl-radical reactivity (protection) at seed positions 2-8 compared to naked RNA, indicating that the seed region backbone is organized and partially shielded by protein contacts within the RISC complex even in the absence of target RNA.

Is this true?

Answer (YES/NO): YES